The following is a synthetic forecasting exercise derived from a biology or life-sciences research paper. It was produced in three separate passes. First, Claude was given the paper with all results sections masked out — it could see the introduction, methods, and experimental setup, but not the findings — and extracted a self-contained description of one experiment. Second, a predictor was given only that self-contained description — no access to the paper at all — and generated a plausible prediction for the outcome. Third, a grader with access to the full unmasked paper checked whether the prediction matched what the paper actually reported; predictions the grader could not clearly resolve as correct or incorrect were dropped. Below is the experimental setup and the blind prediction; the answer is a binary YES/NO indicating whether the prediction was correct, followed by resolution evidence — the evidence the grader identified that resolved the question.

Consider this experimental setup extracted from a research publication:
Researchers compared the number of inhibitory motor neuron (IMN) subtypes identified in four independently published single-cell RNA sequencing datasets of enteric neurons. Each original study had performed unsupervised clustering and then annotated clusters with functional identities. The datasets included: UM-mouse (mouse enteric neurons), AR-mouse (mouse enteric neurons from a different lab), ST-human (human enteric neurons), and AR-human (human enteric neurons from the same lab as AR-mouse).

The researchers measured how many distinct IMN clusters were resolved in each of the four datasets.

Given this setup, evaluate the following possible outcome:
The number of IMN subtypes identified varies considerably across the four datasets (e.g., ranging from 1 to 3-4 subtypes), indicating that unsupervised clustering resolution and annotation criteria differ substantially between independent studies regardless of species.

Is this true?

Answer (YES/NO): NO